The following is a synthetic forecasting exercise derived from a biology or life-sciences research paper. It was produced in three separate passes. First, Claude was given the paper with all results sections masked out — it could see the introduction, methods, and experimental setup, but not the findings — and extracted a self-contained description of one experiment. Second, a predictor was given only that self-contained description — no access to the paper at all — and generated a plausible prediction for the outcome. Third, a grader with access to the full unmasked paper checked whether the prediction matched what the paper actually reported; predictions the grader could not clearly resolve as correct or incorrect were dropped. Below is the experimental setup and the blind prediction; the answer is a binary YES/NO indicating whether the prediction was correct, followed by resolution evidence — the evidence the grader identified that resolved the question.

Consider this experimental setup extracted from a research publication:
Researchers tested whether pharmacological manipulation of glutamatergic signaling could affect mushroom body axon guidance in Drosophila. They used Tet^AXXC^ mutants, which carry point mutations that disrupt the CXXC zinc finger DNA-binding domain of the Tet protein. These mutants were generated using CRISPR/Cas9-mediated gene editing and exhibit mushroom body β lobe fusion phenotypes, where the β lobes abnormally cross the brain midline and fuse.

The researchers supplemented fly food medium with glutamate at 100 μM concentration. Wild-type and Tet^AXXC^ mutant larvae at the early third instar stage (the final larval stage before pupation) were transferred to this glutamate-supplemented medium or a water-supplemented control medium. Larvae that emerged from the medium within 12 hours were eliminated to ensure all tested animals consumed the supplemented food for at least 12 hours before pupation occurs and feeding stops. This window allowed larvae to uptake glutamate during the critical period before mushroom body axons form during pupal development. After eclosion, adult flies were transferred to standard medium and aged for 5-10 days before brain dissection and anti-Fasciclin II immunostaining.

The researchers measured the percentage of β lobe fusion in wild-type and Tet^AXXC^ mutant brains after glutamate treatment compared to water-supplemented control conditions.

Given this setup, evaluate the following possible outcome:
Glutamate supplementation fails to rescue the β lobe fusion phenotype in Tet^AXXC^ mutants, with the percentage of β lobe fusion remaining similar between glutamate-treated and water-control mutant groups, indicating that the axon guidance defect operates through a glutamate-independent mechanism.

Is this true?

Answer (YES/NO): NO